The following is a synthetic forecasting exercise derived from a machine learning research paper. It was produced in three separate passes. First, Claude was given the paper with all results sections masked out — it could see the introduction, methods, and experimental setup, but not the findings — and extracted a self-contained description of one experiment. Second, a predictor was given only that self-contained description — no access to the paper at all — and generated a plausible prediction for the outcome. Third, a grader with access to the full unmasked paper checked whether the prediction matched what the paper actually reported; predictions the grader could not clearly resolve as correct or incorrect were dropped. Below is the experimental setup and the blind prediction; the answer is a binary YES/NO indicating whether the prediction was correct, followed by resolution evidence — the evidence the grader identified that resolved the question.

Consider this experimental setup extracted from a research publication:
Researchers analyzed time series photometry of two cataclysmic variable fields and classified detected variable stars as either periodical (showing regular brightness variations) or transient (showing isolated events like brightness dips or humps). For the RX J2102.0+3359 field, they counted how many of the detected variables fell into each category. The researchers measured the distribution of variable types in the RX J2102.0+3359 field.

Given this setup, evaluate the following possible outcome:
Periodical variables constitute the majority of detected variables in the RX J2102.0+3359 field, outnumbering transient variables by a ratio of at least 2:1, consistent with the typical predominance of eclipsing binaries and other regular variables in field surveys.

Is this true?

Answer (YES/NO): NO